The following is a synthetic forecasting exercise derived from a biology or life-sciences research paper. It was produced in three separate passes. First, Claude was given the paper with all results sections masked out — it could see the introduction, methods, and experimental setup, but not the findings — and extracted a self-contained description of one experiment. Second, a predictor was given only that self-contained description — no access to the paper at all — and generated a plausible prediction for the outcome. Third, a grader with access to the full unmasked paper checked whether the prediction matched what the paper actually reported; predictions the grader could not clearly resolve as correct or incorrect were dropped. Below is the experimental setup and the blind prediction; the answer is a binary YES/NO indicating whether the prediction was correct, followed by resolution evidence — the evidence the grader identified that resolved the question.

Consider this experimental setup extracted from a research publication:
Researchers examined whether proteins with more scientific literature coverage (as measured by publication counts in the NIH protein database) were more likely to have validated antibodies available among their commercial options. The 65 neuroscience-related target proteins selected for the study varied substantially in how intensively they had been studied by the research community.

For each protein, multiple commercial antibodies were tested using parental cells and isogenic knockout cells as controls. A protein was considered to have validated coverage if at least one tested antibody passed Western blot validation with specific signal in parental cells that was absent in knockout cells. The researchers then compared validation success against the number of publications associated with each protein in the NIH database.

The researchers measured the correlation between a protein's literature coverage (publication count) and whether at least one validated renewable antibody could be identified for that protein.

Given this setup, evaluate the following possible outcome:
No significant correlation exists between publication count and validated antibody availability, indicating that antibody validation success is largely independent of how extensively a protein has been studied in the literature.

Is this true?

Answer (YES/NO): YES